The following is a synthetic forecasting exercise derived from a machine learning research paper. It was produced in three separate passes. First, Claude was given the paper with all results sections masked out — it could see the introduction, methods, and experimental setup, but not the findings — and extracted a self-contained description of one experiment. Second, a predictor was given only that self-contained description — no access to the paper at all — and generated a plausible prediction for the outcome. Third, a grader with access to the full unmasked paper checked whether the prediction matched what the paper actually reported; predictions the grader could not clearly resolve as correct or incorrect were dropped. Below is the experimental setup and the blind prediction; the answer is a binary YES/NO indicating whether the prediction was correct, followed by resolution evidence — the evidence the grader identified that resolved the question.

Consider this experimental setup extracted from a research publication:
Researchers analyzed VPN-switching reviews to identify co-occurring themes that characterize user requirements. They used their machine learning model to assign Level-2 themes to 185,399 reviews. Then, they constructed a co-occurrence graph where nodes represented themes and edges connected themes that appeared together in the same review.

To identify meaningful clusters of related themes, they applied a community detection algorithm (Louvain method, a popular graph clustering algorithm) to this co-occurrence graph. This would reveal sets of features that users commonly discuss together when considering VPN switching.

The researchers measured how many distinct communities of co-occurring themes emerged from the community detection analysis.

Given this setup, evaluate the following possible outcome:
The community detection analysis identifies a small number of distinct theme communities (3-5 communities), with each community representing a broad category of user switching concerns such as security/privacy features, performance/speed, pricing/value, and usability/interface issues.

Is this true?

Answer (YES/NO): NO